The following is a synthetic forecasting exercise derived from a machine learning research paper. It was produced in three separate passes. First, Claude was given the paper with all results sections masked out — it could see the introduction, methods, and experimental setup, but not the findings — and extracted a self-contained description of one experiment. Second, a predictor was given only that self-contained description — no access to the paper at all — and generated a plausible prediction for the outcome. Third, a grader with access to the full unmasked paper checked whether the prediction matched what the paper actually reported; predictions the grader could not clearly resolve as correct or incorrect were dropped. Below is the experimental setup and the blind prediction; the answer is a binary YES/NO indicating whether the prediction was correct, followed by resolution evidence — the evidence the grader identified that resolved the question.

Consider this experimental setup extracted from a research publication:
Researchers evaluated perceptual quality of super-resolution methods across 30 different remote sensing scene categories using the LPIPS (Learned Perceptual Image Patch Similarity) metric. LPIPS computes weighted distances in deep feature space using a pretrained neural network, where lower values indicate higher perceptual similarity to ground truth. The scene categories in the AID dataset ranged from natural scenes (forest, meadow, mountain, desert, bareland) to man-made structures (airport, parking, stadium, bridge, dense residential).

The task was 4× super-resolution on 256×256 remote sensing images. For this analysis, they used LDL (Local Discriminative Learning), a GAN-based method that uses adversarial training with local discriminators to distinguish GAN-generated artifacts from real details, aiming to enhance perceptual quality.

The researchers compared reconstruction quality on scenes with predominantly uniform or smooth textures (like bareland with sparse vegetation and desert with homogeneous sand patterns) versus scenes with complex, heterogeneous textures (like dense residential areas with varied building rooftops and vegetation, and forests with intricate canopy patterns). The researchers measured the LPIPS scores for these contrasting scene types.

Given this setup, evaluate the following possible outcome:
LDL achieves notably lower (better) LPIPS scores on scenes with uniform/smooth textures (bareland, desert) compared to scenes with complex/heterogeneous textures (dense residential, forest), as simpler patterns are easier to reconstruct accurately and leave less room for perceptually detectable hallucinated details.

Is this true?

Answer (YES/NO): YES